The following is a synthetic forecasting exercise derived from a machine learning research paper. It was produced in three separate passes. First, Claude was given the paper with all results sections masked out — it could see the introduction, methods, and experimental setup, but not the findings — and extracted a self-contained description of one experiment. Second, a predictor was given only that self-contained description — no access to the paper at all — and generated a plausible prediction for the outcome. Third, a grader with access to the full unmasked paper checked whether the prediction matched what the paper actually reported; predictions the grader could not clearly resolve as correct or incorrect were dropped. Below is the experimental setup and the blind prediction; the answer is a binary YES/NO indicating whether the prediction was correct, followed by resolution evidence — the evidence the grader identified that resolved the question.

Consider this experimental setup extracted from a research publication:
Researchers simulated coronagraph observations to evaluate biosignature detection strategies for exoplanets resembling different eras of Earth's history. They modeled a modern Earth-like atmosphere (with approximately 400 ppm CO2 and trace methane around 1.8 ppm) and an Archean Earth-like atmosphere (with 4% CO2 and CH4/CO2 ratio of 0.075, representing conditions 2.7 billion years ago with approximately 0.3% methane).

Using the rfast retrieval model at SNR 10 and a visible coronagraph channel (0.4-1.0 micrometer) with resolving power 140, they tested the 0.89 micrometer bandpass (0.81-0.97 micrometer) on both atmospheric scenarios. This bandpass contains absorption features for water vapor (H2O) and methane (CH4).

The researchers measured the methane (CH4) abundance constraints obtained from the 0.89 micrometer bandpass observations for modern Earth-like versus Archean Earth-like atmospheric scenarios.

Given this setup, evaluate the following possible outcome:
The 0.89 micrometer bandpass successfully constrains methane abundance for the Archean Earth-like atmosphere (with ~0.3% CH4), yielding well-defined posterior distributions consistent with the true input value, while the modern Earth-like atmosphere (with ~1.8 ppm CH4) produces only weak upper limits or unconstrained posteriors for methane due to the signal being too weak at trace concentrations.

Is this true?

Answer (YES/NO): YES